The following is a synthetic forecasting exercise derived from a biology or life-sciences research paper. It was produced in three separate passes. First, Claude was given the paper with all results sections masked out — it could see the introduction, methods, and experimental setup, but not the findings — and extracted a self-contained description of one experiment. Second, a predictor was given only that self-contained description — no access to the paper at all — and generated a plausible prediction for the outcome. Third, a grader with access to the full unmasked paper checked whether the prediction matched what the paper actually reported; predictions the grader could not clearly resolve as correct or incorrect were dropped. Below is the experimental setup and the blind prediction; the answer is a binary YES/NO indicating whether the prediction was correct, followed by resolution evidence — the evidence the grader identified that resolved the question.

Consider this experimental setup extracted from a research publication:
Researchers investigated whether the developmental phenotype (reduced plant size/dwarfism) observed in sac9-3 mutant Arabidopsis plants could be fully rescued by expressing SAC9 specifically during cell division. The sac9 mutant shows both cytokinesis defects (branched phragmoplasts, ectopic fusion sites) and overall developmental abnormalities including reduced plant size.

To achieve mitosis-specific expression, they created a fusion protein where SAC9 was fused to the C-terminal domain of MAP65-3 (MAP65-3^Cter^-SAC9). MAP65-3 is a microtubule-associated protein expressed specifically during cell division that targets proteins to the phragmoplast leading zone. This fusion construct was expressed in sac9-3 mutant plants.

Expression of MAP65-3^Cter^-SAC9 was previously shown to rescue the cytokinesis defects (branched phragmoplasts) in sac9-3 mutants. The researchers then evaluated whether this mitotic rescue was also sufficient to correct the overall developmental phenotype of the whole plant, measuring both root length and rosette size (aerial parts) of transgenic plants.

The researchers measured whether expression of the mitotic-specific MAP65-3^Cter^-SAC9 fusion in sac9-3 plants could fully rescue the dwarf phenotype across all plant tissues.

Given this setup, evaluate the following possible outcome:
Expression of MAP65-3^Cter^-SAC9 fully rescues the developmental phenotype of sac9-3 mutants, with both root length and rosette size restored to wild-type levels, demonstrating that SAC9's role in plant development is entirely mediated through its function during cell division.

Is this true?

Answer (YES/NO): NO